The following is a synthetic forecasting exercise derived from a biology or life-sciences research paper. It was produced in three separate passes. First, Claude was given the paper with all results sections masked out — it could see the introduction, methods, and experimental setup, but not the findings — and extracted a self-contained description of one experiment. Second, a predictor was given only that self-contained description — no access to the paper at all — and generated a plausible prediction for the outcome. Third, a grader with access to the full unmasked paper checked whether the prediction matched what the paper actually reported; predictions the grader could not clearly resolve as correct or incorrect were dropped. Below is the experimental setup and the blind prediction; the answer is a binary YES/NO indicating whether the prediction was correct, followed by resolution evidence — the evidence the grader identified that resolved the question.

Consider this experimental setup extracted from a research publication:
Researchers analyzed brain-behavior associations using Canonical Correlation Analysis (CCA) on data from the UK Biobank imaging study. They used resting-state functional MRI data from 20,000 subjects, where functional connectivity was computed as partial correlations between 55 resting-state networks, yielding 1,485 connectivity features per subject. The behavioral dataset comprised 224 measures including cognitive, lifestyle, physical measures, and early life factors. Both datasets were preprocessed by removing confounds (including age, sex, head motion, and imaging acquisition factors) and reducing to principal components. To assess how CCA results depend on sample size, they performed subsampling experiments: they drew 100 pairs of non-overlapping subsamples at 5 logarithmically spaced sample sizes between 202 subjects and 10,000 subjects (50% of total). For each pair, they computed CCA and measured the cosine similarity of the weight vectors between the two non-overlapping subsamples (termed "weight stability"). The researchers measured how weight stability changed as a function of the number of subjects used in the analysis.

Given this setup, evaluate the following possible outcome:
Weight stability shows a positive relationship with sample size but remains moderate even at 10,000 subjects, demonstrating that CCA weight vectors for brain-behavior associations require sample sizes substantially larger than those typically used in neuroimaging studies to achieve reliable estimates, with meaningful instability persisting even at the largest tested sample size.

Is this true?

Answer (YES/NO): NO